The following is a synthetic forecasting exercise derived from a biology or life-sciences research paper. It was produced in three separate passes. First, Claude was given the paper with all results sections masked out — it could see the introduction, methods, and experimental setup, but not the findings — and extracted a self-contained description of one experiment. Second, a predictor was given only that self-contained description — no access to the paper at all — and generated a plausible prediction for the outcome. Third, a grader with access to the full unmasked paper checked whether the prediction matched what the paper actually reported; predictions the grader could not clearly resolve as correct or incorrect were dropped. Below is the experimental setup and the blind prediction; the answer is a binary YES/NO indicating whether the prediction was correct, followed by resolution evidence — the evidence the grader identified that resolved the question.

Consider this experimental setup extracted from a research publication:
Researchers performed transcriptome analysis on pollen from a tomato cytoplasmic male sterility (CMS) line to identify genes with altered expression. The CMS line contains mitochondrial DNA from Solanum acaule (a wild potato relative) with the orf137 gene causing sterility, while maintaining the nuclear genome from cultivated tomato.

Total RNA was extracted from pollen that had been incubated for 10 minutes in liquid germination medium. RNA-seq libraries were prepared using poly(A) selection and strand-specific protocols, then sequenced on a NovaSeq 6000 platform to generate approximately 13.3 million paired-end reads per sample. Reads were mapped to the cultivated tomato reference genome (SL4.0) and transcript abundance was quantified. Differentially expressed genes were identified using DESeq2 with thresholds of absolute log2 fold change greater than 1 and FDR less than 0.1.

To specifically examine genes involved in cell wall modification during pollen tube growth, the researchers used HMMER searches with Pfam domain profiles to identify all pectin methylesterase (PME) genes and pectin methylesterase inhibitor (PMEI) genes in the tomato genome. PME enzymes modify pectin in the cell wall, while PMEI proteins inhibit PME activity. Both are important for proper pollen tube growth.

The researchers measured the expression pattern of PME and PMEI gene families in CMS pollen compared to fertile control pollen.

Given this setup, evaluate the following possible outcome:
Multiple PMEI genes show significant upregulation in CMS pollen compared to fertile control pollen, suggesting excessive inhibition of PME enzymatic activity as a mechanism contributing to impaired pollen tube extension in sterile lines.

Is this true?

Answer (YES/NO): YES